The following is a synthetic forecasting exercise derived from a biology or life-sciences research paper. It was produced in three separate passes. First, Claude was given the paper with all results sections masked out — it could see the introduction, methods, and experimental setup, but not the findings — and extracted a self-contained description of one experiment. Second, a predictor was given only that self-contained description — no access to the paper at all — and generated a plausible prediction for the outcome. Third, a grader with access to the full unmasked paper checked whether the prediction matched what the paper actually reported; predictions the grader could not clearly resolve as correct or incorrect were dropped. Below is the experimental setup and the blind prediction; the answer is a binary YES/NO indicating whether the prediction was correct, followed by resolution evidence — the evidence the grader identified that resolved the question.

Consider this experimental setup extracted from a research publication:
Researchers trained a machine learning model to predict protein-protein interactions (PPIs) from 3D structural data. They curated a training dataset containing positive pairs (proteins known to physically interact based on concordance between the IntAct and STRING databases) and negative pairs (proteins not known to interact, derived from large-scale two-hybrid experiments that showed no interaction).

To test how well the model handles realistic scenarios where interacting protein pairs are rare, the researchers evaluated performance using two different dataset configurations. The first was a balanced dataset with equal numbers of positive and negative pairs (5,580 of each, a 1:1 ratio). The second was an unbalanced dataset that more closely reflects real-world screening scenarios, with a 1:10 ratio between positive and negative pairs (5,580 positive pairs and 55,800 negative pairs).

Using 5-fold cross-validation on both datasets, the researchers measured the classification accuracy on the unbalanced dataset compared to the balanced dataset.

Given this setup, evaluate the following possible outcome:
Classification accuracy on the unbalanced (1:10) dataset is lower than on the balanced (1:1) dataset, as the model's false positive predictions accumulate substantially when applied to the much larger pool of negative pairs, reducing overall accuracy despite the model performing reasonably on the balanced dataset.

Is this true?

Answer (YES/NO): NO